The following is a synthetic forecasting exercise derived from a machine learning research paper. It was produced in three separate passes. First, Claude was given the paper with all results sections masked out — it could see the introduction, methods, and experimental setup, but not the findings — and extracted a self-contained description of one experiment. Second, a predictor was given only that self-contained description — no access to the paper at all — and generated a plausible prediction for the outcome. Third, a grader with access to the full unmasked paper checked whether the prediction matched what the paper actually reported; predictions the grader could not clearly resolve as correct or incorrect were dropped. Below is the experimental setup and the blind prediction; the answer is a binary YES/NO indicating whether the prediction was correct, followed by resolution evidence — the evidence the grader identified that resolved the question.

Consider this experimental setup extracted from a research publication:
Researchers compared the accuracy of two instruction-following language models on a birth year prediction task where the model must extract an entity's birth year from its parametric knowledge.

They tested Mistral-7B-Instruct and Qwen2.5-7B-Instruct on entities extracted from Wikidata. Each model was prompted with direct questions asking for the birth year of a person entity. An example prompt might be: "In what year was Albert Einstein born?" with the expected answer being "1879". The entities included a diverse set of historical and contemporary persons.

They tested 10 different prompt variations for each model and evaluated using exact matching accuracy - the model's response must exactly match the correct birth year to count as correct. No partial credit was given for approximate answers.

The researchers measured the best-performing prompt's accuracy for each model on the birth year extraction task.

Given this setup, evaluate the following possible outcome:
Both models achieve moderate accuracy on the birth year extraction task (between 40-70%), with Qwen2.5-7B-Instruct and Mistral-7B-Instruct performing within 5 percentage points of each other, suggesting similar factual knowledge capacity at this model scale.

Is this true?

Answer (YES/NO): NO